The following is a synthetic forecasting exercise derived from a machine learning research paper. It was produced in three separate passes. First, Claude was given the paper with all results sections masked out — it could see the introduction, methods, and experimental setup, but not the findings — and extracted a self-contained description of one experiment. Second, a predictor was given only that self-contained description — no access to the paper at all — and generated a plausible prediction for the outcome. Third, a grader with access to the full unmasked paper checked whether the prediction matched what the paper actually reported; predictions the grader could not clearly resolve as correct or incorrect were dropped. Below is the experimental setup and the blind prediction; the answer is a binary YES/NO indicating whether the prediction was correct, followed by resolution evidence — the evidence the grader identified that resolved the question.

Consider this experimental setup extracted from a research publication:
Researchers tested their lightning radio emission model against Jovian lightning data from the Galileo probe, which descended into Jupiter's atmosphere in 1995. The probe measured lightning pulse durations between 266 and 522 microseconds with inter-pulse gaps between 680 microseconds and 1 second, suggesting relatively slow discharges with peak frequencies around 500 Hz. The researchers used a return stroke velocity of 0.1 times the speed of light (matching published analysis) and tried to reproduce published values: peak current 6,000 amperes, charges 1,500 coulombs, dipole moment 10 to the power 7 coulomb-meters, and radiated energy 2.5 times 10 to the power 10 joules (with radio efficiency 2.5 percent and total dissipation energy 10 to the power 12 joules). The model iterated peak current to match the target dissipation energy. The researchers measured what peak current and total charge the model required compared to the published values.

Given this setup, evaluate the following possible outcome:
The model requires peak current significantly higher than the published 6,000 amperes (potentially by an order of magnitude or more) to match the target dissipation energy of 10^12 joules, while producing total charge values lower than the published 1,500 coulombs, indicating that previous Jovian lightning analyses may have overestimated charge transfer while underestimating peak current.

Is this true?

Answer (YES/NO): NO